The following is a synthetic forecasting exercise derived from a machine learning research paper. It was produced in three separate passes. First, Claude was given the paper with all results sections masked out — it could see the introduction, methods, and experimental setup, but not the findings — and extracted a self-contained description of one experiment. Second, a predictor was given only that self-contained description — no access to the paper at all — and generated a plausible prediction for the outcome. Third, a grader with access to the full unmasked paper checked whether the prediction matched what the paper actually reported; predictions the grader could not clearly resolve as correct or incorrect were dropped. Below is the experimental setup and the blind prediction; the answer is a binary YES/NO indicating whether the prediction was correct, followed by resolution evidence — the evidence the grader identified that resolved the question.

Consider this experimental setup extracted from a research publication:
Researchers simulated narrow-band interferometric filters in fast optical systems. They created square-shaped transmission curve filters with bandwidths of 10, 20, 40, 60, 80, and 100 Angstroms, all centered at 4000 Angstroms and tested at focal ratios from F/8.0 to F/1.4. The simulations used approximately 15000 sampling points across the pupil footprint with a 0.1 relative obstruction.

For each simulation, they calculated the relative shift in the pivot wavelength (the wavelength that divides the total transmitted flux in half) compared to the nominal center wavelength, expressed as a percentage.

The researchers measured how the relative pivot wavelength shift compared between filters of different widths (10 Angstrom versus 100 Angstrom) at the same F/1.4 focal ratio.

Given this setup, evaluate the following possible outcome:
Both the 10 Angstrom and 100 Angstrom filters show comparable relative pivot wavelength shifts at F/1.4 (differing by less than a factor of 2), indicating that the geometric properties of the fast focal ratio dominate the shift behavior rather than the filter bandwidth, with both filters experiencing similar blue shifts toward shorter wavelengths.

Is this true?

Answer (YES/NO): YES